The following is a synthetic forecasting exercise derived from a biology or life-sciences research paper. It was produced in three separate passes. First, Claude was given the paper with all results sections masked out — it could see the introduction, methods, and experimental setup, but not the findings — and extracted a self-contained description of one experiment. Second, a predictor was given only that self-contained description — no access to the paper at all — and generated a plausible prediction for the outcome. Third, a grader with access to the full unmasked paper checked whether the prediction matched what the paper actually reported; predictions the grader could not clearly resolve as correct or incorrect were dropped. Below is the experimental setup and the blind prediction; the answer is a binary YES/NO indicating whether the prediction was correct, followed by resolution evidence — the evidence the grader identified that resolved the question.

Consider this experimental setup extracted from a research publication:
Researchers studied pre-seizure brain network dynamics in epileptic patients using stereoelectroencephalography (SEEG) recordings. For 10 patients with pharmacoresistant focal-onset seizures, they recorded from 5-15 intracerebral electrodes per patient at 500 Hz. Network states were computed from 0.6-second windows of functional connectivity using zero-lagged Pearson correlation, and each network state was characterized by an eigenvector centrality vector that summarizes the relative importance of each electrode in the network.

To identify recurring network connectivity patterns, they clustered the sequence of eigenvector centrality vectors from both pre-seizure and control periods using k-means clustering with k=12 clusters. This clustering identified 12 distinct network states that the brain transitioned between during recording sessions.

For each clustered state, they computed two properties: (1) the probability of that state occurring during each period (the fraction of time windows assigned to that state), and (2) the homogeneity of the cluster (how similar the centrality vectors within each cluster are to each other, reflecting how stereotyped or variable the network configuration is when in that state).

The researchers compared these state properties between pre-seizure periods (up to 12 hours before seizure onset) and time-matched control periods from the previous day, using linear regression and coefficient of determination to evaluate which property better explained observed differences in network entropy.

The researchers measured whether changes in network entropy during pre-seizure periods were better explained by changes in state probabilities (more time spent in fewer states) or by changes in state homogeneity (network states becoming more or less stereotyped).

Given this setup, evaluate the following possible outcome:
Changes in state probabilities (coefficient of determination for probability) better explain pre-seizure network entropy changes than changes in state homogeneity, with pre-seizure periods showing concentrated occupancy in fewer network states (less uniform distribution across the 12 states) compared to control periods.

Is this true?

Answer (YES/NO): YES